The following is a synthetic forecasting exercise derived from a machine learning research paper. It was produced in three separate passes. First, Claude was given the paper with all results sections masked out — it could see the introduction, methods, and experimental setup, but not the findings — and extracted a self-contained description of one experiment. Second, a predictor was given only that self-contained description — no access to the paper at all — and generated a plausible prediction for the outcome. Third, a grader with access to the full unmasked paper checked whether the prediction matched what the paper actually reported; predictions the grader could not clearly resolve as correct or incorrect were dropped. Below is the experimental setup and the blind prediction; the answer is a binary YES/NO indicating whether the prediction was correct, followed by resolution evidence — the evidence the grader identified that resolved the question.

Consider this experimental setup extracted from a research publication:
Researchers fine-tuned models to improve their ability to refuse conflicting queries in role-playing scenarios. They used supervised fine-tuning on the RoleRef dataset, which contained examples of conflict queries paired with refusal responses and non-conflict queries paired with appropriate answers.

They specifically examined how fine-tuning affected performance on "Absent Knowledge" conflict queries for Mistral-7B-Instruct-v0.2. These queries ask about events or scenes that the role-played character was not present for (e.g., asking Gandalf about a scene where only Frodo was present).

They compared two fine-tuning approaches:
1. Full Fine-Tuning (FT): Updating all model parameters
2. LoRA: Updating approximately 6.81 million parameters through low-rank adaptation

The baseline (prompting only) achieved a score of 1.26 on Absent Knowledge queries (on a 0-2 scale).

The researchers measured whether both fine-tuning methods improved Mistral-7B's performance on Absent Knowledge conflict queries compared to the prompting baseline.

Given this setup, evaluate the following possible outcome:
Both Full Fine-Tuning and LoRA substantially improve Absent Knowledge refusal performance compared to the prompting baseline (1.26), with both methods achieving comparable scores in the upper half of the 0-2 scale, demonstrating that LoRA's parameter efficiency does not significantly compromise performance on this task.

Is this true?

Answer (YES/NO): NO